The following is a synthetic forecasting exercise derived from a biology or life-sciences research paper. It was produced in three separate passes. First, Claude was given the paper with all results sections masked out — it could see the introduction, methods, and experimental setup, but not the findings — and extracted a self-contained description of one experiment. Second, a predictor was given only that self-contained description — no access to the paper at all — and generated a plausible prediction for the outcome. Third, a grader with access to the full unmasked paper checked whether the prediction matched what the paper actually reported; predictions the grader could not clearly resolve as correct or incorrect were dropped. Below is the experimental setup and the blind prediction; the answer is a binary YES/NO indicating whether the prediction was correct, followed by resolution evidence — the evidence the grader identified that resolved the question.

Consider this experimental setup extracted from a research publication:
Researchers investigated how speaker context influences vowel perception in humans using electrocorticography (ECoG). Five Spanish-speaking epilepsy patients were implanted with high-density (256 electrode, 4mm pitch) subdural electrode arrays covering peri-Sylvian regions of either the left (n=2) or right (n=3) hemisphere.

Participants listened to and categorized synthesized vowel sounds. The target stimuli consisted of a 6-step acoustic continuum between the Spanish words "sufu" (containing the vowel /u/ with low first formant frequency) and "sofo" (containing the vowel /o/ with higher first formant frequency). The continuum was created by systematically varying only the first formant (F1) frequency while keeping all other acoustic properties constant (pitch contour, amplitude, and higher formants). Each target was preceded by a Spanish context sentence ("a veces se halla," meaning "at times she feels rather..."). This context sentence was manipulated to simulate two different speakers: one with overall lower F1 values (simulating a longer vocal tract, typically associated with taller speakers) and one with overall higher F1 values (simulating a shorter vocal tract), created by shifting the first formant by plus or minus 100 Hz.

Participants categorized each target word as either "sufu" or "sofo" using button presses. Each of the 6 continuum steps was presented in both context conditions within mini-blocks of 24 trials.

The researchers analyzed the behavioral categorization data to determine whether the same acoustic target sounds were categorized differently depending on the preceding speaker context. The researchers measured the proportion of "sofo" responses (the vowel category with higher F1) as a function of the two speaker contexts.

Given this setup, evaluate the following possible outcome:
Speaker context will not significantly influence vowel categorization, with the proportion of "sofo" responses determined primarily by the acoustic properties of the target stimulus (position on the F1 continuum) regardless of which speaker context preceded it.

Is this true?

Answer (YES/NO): NO